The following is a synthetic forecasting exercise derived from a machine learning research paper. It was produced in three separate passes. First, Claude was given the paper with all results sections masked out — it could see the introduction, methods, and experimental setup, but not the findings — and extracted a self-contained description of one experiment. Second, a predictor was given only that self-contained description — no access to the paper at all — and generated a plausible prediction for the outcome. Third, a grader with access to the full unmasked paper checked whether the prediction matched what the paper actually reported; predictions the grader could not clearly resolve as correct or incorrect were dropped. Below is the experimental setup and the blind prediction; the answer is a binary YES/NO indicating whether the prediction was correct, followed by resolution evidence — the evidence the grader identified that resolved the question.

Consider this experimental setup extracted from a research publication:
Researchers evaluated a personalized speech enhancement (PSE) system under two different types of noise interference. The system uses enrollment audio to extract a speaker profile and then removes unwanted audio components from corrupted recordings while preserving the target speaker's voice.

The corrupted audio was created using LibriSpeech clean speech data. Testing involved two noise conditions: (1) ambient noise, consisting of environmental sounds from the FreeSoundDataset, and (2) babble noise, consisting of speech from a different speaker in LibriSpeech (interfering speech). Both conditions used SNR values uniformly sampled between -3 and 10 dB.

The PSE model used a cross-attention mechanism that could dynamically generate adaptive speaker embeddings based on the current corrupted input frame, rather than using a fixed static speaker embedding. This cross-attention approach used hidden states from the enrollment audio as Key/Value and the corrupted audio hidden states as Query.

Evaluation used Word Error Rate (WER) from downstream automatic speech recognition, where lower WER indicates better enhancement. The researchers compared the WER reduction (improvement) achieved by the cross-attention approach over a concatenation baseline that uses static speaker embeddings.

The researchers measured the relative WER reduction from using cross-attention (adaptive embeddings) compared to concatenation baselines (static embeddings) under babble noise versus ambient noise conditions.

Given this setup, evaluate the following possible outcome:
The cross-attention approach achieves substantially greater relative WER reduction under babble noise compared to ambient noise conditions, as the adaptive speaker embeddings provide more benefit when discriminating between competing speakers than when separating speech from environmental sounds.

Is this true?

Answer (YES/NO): YES